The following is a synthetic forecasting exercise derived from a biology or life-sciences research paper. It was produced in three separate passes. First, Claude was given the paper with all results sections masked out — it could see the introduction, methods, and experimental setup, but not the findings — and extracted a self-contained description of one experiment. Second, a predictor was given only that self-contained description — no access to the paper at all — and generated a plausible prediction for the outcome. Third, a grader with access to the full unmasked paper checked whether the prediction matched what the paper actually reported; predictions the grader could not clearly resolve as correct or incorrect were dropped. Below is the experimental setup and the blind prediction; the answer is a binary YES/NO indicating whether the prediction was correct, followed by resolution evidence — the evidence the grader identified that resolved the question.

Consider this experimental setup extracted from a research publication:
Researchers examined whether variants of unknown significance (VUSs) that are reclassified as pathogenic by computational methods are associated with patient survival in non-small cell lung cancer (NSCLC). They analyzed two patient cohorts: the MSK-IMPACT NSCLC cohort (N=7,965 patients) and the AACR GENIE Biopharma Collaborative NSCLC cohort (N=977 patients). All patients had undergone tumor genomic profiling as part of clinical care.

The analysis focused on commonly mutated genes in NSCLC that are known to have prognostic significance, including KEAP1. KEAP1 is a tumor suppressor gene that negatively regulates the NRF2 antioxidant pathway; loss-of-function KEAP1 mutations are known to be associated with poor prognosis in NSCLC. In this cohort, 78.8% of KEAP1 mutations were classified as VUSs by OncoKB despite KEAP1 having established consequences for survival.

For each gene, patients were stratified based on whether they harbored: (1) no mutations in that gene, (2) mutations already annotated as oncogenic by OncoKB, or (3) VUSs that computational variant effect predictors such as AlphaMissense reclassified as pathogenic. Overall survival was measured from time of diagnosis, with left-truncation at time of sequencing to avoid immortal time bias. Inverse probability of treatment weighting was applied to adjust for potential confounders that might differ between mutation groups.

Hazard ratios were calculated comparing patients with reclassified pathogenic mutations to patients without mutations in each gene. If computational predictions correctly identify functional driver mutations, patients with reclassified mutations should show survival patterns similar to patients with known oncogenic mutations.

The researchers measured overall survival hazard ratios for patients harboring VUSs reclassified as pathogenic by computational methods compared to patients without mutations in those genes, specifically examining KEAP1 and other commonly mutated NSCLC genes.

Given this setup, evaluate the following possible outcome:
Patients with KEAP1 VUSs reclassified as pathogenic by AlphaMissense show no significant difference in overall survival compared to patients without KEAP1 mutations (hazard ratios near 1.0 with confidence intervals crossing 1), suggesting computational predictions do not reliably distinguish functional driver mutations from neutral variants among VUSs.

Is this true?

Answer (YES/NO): NO